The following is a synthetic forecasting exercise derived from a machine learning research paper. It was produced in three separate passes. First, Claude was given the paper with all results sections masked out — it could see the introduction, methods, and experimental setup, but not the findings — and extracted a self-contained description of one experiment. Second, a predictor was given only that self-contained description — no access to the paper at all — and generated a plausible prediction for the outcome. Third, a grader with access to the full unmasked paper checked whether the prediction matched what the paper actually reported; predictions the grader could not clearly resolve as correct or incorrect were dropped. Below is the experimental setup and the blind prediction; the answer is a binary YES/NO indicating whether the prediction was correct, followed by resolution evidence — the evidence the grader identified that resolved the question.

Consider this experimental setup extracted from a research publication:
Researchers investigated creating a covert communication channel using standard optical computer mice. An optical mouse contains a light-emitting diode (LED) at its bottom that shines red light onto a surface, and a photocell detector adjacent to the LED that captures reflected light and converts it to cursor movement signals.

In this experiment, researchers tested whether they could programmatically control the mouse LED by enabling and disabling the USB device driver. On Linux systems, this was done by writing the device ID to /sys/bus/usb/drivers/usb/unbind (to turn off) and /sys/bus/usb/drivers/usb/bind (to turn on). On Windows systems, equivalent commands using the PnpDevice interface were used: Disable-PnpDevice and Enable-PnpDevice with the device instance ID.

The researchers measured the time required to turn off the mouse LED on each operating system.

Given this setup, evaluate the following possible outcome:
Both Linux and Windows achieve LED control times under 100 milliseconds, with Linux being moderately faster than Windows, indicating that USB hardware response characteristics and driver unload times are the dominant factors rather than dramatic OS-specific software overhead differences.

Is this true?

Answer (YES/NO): NO